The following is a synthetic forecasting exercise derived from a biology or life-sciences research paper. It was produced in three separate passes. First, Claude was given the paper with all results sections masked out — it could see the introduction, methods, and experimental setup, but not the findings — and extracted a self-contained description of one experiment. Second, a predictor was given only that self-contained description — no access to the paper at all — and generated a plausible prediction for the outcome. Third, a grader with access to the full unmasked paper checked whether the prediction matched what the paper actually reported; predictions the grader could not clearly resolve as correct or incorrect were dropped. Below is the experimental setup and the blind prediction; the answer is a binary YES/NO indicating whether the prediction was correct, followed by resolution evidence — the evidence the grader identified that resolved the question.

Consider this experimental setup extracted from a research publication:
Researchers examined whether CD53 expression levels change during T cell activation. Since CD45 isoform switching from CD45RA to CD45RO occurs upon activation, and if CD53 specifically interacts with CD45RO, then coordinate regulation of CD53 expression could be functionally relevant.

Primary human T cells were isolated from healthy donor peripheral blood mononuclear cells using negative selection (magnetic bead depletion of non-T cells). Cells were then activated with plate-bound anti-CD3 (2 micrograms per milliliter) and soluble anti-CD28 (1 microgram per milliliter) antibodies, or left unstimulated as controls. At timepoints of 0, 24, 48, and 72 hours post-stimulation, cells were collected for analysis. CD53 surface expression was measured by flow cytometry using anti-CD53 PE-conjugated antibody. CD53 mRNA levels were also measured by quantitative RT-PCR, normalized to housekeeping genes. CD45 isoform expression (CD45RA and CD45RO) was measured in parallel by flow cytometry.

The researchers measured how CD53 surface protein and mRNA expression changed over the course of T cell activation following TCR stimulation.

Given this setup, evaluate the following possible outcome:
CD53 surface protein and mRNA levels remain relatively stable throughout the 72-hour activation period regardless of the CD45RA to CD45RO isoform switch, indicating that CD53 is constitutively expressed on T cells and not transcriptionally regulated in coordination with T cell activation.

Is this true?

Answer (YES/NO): NO